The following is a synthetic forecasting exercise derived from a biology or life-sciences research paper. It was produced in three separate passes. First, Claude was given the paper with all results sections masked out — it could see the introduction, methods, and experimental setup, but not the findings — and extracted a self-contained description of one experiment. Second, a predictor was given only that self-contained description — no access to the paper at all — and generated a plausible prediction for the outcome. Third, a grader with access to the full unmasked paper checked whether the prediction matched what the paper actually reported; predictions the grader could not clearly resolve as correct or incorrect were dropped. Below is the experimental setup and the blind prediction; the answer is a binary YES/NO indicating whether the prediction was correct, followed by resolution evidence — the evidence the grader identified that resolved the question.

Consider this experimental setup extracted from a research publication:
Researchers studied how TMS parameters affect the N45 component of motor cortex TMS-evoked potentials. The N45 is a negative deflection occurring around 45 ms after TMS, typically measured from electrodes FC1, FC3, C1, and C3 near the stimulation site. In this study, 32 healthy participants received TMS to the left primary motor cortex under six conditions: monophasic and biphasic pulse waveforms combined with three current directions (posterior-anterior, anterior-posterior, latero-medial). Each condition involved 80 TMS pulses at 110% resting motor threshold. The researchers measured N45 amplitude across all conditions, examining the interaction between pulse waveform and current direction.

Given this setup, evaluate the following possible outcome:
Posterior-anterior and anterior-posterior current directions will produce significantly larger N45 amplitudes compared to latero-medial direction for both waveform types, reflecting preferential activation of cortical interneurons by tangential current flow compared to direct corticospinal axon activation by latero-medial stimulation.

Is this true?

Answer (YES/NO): NO